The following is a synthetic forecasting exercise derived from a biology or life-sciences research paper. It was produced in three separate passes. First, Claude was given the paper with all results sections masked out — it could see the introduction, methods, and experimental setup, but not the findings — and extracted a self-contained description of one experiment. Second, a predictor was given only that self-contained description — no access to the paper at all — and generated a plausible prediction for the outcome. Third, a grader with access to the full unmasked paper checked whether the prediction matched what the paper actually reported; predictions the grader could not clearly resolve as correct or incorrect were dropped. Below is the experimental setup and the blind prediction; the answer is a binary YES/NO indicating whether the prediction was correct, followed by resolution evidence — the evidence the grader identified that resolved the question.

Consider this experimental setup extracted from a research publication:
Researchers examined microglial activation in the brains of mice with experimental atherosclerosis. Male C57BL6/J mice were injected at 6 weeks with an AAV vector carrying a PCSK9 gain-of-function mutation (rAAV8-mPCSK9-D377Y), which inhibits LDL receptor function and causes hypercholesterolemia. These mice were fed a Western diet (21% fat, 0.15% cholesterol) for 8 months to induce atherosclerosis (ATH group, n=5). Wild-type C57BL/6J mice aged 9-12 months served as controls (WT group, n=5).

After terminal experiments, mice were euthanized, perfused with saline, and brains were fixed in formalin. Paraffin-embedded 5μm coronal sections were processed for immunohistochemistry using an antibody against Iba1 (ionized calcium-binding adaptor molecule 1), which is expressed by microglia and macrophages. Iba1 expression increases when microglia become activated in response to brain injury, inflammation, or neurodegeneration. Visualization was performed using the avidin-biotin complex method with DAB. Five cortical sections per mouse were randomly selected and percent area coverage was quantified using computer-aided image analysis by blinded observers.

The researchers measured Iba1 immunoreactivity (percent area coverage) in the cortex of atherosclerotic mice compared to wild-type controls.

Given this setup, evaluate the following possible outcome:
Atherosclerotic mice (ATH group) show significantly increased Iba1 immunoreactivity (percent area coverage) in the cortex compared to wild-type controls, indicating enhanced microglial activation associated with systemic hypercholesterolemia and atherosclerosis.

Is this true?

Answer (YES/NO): NO